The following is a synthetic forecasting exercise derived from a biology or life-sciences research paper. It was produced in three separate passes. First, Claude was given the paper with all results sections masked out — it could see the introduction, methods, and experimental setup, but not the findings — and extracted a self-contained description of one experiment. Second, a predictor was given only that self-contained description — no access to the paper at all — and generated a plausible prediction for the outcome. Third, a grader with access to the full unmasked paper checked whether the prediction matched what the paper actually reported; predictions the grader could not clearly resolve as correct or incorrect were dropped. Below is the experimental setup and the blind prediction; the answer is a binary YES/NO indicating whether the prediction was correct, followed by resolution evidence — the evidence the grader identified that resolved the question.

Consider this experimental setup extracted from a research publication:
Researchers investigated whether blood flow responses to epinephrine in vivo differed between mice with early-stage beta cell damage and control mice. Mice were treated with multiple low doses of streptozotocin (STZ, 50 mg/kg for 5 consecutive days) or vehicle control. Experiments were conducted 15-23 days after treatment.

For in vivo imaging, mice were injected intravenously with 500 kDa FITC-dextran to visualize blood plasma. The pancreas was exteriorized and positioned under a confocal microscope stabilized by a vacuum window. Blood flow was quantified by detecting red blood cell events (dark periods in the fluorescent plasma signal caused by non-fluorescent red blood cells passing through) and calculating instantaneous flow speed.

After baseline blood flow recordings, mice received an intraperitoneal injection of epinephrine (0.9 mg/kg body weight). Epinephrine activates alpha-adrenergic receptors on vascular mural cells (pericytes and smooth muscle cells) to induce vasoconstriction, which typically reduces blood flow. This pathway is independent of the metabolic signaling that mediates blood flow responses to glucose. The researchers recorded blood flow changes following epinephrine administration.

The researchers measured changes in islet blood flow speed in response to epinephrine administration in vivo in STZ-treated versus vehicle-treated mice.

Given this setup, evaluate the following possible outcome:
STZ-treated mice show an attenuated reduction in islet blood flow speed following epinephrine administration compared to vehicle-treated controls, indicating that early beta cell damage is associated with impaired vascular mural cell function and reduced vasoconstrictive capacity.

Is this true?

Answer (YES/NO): NO